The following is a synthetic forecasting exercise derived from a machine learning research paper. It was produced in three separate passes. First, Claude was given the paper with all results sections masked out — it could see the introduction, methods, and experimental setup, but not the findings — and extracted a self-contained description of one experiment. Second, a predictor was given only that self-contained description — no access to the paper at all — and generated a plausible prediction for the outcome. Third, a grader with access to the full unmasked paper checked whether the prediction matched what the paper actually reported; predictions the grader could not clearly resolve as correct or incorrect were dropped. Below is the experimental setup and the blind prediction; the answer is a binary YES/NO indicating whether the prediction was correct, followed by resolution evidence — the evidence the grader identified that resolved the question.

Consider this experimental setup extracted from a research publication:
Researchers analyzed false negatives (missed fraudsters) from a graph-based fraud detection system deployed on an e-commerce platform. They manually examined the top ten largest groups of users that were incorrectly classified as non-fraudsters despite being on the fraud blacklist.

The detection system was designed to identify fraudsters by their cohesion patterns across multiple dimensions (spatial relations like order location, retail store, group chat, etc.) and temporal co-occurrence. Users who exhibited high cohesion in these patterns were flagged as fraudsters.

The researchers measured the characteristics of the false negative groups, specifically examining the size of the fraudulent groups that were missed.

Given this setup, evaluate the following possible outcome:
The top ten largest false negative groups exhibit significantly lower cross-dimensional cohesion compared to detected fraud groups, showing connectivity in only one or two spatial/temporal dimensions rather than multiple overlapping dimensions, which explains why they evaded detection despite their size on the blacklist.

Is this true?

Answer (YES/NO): NO